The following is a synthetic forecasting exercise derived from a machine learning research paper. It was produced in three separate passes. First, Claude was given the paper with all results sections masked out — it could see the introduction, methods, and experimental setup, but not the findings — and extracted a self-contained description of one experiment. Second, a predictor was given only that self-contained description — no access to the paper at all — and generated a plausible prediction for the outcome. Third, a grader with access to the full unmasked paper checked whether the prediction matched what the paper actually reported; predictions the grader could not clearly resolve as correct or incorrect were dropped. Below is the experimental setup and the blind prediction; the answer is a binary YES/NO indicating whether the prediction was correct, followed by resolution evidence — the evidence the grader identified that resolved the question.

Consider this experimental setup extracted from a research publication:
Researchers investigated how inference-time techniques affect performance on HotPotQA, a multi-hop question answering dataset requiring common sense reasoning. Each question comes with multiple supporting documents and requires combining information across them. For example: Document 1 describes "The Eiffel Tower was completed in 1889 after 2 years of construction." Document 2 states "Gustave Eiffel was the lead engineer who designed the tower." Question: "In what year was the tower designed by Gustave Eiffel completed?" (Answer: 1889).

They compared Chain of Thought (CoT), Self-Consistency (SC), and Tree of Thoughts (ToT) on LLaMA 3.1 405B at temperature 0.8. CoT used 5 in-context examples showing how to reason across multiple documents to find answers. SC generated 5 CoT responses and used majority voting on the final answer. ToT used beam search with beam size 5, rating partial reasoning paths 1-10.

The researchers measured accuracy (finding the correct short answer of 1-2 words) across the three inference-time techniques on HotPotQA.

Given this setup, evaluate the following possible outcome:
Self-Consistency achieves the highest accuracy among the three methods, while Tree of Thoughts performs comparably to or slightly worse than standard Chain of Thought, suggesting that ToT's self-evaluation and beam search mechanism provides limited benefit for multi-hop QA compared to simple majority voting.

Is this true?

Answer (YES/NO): NO